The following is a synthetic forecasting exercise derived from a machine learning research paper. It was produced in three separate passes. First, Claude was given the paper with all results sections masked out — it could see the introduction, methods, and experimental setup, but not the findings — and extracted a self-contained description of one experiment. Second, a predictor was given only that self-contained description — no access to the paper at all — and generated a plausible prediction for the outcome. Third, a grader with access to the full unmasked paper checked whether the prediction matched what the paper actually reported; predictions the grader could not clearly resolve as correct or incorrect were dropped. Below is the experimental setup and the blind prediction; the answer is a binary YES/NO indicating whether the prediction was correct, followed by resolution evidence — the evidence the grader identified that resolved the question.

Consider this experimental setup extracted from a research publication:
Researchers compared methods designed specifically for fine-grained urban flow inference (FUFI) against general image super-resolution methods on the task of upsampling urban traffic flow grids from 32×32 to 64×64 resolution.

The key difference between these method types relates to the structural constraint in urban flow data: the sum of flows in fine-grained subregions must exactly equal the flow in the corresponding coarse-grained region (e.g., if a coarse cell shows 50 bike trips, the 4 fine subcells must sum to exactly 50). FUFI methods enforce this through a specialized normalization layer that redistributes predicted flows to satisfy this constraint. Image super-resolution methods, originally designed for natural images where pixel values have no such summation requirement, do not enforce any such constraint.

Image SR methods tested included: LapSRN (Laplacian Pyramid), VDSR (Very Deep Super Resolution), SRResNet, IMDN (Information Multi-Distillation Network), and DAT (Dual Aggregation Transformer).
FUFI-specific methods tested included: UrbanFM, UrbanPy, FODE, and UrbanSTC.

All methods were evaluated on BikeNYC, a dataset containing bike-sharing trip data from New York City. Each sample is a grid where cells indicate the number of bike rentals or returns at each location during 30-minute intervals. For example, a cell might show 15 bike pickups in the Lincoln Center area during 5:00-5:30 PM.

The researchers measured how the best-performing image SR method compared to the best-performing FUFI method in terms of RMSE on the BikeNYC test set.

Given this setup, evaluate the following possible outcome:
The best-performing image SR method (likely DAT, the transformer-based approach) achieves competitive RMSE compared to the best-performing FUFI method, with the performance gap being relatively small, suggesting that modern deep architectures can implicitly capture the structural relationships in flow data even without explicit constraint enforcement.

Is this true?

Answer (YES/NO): NO